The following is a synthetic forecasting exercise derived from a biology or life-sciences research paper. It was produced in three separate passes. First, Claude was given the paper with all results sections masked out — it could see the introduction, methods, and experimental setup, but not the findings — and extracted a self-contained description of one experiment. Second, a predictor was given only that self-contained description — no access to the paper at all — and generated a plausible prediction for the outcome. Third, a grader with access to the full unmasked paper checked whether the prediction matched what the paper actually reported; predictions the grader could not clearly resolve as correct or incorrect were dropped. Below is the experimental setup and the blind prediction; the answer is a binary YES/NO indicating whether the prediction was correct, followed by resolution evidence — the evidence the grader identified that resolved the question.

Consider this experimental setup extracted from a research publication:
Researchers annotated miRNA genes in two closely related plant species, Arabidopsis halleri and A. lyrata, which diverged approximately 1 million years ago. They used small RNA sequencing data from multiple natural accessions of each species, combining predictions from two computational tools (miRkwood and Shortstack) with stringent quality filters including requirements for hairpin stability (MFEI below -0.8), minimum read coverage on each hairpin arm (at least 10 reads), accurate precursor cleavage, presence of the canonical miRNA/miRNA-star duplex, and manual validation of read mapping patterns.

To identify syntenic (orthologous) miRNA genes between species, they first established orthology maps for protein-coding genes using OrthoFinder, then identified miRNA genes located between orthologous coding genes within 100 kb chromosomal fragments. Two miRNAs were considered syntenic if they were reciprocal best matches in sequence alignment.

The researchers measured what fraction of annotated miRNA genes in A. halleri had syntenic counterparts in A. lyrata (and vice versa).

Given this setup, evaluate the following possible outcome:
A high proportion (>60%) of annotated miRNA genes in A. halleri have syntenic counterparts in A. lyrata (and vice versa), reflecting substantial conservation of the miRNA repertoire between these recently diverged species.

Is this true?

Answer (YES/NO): NO